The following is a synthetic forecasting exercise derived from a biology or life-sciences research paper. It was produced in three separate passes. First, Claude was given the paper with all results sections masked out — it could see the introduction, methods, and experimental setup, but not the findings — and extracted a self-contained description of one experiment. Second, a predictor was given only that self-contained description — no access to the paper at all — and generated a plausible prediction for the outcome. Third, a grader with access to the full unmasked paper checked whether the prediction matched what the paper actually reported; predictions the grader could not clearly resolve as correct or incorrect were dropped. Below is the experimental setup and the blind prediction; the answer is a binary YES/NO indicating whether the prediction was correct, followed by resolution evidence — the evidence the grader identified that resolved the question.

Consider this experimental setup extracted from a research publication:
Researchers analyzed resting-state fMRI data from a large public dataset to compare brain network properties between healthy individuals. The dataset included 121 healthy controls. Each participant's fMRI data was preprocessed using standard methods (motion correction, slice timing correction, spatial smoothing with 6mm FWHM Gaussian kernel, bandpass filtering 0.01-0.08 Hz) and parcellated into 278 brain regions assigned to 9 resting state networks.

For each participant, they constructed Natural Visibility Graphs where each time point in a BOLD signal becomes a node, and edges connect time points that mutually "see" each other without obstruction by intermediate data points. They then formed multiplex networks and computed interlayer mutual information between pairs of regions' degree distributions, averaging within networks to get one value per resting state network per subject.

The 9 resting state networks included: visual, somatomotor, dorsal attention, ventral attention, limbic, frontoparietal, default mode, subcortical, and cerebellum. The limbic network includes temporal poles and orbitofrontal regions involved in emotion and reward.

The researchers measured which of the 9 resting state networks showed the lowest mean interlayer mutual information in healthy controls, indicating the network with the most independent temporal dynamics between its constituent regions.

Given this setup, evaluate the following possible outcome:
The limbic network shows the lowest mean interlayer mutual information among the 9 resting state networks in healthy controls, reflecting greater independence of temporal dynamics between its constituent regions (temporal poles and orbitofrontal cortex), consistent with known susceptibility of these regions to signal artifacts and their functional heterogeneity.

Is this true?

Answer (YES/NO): YES